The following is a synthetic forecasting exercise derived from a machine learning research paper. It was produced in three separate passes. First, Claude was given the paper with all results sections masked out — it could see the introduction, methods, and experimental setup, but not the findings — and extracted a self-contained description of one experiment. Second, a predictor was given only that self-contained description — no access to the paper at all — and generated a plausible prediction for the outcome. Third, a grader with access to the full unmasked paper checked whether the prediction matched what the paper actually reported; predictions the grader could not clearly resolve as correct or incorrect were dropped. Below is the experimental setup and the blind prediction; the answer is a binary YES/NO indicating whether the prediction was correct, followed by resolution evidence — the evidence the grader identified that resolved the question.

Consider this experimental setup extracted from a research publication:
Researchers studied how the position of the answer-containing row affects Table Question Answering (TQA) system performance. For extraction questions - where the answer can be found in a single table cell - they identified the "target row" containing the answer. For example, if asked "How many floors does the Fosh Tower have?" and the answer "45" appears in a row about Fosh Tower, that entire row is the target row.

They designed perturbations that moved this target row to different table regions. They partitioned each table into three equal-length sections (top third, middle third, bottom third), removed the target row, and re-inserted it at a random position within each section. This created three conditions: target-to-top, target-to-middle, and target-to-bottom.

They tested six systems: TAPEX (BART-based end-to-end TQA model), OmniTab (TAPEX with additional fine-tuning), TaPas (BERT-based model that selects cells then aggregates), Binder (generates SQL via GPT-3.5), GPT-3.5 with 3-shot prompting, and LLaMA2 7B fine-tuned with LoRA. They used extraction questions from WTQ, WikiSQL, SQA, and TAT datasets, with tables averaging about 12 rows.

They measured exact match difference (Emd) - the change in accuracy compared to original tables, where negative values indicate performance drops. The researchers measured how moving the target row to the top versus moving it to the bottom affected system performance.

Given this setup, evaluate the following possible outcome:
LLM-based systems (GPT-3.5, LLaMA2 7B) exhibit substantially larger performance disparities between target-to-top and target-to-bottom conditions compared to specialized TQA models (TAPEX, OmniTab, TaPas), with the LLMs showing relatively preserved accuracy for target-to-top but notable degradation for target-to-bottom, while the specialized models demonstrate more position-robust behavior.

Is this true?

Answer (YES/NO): NO